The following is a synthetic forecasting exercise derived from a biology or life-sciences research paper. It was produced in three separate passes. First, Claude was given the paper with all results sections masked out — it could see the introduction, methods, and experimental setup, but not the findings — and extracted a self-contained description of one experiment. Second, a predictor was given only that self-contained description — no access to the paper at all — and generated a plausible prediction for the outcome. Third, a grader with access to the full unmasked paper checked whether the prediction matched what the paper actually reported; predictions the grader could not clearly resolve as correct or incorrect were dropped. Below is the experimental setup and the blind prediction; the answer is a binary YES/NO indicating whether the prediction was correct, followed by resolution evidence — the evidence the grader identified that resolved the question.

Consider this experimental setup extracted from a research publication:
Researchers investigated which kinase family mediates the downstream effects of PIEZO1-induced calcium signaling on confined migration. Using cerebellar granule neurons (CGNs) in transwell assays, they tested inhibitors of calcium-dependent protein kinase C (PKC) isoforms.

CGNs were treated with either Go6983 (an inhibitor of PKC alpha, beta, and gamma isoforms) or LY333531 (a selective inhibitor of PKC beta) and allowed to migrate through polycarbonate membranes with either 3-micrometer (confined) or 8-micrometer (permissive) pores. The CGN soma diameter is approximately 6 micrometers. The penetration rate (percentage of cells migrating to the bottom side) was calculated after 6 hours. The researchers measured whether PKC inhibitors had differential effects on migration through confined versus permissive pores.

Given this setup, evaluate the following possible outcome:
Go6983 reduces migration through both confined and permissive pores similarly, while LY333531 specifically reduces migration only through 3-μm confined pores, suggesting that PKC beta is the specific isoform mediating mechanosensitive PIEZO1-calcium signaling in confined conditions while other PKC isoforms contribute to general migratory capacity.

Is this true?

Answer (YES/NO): NO